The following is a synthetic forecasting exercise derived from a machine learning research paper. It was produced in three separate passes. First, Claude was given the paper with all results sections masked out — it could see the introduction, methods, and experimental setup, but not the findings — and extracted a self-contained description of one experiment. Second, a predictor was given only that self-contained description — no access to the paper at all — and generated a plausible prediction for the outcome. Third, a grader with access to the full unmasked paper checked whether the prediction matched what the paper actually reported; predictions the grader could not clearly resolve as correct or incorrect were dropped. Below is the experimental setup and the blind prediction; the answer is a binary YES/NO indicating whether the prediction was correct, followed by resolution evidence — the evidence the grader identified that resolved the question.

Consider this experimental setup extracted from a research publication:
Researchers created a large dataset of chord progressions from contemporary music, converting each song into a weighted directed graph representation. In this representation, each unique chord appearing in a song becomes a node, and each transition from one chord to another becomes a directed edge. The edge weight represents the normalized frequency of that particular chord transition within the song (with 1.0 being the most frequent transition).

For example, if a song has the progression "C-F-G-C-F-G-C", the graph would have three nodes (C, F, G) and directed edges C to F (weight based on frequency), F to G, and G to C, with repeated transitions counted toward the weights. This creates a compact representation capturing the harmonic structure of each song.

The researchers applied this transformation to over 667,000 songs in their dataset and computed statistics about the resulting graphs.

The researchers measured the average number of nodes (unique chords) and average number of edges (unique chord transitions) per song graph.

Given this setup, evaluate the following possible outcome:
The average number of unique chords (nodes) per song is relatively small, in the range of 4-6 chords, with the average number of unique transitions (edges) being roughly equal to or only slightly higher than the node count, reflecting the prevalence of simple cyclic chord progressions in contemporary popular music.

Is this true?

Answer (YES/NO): NO